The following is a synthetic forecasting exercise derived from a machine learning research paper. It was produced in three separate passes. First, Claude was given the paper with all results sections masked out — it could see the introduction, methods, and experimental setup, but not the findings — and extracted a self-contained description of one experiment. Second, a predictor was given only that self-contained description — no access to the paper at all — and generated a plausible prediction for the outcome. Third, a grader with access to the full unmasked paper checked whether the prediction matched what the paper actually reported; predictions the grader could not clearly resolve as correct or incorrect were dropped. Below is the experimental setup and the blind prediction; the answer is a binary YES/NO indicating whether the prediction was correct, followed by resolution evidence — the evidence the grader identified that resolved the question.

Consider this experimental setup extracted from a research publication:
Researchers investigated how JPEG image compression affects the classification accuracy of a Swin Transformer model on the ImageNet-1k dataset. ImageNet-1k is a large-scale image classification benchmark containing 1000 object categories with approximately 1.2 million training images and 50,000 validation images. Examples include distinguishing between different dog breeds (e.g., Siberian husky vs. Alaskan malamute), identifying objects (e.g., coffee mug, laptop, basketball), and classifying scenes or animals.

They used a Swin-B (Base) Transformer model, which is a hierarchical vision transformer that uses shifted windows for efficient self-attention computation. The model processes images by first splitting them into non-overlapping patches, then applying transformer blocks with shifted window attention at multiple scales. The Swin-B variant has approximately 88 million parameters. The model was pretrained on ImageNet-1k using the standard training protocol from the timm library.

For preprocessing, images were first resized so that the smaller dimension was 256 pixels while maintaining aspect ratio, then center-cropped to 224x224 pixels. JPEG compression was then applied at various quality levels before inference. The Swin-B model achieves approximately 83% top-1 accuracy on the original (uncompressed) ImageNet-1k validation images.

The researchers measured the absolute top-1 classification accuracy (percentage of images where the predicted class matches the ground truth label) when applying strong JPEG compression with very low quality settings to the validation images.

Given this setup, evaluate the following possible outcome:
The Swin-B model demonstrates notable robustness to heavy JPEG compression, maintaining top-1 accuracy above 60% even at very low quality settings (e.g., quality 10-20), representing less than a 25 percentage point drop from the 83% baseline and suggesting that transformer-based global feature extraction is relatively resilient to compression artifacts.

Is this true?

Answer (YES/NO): NO